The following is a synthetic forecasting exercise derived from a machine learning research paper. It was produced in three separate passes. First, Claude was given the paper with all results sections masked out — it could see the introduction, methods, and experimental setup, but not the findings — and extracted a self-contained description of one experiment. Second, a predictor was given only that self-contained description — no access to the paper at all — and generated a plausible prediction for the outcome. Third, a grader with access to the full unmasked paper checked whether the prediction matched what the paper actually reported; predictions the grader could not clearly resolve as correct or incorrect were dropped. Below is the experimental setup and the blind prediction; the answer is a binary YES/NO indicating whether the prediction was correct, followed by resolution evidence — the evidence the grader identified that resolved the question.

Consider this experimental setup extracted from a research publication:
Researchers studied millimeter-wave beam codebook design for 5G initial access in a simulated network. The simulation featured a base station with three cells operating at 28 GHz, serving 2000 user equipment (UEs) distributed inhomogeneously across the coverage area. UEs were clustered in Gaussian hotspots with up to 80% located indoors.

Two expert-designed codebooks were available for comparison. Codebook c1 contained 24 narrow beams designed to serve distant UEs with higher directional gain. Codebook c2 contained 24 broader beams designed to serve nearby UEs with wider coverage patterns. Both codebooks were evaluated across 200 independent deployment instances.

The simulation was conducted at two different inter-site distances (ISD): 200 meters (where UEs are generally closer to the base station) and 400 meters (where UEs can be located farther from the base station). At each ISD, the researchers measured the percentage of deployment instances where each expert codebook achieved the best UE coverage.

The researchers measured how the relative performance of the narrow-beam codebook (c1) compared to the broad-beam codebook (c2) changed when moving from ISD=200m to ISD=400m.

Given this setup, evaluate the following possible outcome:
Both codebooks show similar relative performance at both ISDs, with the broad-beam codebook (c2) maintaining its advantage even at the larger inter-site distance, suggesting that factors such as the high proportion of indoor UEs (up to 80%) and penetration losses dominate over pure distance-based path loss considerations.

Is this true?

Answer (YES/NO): NO